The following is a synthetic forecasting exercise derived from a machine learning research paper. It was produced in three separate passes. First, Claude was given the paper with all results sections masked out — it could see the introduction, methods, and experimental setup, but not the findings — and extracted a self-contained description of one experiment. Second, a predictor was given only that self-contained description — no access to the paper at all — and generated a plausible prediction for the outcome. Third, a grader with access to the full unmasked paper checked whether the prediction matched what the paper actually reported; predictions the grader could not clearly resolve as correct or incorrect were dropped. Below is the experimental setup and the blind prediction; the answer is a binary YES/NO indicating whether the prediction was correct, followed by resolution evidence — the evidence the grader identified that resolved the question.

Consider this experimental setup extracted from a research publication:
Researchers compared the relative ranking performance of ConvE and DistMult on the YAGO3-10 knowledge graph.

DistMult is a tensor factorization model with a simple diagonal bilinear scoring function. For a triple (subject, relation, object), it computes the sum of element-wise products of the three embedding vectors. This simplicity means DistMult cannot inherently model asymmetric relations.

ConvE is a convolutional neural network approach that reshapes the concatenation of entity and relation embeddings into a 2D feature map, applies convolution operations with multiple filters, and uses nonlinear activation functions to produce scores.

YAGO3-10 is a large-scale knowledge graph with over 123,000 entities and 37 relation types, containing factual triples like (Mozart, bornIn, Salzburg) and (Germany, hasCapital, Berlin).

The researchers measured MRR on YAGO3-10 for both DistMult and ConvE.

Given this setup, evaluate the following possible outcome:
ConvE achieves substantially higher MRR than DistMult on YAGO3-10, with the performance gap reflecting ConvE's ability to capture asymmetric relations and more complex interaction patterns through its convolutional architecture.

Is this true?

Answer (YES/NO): YES